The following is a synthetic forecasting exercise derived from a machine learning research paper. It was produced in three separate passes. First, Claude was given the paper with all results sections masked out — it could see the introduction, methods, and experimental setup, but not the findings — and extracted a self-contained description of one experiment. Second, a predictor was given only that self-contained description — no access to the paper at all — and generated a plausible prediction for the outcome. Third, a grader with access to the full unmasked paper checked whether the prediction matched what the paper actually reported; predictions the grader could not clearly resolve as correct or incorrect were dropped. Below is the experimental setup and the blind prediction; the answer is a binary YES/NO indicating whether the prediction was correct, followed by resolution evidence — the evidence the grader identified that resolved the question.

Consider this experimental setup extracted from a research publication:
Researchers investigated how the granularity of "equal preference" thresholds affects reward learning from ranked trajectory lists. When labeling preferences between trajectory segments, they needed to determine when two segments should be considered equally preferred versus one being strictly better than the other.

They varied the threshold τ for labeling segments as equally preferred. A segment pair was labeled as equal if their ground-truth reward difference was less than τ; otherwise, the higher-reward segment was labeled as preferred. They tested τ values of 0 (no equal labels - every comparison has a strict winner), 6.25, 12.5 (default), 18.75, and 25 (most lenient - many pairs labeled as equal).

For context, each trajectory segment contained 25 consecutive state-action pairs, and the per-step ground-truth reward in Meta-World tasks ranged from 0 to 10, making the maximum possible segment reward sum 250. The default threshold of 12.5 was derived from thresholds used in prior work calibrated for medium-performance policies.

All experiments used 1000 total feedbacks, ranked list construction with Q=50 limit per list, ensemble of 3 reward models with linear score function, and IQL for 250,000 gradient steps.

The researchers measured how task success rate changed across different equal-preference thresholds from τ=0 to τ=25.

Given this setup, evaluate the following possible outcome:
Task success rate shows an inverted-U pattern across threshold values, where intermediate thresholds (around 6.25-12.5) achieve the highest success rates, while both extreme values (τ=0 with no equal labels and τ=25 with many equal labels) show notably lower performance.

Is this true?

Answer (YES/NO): NO